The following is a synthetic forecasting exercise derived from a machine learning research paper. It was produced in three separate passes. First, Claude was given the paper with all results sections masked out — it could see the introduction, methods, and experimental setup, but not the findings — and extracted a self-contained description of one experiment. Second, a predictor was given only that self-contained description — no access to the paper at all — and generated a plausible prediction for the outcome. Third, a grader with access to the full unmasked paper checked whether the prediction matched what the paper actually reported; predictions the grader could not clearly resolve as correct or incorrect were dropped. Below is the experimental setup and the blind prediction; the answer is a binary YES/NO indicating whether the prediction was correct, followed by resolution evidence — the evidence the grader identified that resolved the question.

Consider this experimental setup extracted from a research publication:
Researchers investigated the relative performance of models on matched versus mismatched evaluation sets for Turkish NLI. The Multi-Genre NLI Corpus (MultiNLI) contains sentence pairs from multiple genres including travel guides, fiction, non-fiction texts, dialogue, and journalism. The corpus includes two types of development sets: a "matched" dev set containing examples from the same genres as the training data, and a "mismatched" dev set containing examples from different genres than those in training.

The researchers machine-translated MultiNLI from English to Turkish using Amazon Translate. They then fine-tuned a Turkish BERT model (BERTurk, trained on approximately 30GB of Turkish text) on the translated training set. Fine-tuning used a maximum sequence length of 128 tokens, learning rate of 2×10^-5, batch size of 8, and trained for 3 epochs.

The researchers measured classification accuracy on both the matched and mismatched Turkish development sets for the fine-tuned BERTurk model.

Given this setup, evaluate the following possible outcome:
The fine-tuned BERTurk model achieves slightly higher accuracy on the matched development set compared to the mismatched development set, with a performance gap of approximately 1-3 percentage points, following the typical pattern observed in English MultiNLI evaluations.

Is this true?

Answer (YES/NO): NO